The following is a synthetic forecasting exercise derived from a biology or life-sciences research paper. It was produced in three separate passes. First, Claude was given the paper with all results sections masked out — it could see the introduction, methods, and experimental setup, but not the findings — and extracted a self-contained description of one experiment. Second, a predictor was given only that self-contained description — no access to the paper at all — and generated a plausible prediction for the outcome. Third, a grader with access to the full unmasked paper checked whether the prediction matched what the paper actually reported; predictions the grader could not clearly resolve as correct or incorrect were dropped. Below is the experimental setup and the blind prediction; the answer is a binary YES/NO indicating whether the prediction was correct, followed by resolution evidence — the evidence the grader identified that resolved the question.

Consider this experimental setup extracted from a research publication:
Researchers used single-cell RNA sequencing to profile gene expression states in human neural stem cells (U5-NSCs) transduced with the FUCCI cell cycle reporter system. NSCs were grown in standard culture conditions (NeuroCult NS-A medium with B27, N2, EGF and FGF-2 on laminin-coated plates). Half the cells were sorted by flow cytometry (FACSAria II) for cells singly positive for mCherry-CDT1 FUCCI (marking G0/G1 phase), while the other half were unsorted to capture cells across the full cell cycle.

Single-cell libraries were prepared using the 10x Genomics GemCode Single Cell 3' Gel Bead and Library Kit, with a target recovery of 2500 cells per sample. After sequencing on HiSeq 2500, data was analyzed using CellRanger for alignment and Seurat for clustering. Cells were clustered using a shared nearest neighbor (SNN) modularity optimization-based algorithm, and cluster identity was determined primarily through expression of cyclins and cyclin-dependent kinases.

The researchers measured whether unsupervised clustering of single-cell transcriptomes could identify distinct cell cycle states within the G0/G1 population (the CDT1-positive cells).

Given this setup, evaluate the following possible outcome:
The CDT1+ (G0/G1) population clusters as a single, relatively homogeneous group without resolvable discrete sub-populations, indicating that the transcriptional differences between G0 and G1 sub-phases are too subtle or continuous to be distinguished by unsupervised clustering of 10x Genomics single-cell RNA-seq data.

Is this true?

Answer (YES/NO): NO